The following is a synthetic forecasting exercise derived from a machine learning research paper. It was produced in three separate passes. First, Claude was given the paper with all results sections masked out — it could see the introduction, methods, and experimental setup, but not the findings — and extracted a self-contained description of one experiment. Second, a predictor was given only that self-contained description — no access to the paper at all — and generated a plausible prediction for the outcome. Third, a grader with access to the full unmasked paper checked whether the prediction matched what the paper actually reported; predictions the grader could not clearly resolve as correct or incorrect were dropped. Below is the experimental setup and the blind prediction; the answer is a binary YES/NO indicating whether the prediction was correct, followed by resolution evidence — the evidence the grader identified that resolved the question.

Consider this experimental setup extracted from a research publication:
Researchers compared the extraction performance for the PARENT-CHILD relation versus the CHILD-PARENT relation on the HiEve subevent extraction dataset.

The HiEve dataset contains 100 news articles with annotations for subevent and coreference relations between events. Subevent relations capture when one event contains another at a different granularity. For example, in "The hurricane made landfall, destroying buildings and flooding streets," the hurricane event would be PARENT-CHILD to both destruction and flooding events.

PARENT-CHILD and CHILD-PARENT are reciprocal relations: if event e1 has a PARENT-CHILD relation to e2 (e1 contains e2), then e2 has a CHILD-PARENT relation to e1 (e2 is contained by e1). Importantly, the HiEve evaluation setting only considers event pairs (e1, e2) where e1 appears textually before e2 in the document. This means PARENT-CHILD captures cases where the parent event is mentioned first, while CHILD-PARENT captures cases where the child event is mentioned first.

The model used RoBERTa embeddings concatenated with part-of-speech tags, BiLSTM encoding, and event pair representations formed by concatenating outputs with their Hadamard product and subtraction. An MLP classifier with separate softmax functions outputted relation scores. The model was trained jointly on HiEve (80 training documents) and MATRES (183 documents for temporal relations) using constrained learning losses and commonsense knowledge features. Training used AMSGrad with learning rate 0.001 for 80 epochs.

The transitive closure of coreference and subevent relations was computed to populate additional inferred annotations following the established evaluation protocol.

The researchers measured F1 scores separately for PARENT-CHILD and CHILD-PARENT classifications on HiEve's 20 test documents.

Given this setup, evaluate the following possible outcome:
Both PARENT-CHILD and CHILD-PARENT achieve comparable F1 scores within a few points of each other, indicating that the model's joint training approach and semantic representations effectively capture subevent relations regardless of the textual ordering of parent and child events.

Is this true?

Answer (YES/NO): NO